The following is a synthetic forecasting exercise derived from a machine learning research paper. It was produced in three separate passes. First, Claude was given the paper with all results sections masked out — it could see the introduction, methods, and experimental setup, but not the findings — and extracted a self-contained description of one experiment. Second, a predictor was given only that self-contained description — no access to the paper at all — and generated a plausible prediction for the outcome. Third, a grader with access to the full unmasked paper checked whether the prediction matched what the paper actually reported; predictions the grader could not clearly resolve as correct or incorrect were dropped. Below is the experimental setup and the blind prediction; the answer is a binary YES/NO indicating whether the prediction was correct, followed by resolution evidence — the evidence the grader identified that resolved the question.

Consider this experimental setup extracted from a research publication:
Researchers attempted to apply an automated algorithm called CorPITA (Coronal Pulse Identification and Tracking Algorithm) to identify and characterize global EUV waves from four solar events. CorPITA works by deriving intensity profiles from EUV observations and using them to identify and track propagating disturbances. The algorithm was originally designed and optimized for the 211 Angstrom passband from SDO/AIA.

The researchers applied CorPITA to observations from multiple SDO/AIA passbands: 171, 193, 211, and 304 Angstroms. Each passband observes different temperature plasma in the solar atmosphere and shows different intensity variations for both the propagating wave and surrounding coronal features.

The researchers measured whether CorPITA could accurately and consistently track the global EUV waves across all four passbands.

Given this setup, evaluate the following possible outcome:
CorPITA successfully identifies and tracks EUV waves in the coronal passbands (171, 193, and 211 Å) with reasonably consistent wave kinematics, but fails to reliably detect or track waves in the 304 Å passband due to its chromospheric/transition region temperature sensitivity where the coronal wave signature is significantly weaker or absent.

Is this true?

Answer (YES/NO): NO